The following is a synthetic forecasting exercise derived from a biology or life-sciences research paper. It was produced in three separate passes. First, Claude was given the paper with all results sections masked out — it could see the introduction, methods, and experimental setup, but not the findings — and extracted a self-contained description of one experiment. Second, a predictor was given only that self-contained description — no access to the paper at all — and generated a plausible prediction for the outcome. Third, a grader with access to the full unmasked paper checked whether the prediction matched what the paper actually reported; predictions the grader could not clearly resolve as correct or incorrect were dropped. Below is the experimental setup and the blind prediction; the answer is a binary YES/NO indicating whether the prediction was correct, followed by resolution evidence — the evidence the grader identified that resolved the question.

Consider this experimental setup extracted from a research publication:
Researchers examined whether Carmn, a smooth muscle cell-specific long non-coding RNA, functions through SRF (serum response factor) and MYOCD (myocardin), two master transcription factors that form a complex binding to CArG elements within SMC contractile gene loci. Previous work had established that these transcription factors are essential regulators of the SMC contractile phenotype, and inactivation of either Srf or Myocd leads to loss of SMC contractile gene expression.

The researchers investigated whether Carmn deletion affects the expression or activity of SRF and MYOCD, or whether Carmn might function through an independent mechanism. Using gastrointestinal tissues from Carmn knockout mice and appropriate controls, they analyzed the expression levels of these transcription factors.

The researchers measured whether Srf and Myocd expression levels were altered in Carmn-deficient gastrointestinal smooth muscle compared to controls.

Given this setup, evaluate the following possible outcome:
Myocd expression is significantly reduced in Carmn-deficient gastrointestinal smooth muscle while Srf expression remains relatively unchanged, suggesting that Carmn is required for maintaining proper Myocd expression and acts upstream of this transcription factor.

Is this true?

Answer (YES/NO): NO